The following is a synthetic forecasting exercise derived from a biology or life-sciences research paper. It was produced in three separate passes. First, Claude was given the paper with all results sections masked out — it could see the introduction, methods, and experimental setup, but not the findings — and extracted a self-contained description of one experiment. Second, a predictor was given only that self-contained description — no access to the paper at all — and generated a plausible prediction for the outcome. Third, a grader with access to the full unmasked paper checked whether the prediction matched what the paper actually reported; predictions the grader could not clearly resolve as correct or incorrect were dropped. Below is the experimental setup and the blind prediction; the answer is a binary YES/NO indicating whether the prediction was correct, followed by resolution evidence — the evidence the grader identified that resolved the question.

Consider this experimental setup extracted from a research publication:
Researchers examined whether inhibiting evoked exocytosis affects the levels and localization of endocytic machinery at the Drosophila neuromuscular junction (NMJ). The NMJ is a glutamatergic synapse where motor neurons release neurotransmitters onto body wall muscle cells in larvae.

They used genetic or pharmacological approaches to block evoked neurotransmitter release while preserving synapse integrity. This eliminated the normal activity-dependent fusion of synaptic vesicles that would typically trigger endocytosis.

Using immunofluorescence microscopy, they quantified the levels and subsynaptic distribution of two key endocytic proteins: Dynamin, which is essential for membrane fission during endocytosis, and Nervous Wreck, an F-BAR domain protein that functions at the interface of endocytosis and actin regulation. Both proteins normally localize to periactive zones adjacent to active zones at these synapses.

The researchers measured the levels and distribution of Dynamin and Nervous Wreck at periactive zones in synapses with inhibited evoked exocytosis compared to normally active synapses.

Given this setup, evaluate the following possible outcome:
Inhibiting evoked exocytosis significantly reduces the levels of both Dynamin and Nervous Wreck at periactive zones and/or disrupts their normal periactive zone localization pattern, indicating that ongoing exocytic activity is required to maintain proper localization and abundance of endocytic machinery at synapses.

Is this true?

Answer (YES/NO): NO